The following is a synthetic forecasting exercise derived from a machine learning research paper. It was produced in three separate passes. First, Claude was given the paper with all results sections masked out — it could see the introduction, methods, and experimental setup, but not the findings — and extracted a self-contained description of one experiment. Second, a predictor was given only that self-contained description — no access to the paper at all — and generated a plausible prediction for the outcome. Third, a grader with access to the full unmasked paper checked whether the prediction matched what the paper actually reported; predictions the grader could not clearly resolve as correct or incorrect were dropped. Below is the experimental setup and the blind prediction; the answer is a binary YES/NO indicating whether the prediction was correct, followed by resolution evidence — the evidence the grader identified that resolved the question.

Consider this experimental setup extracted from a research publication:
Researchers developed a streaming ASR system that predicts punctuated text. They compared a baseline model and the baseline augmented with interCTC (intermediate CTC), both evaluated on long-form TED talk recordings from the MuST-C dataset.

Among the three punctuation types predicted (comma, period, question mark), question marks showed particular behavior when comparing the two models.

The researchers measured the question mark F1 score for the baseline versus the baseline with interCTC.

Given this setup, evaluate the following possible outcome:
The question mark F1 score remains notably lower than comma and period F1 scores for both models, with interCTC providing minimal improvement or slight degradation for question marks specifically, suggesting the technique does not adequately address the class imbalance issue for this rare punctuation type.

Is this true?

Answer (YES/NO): NO